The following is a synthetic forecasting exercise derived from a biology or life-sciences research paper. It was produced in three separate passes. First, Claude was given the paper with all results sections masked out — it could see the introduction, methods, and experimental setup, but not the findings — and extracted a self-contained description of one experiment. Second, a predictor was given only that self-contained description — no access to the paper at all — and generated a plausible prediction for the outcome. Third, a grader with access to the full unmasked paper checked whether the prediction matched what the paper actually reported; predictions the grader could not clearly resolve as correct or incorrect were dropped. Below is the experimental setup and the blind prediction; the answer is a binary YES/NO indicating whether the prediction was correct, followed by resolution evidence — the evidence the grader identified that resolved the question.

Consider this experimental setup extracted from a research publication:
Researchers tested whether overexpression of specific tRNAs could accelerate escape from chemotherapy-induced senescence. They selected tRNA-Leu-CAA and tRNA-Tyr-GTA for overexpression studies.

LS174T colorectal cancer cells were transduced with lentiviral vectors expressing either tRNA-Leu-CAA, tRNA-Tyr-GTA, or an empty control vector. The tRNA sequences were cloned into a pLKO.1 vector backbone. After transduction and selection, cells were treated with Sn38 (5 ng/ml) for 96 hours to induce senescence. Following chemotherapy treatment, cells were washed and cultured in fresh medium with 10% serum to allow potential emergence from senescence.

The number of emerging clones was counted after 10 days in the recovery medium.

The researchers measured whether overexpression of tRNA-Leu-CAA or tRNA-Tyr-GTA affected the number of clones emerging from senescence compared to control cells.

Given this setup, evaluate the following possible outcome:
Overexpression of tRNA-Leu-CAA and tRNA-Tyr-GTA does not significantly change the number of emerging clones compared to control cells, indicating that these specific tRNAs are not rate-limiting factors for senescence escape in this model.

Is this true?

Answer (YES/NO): YES